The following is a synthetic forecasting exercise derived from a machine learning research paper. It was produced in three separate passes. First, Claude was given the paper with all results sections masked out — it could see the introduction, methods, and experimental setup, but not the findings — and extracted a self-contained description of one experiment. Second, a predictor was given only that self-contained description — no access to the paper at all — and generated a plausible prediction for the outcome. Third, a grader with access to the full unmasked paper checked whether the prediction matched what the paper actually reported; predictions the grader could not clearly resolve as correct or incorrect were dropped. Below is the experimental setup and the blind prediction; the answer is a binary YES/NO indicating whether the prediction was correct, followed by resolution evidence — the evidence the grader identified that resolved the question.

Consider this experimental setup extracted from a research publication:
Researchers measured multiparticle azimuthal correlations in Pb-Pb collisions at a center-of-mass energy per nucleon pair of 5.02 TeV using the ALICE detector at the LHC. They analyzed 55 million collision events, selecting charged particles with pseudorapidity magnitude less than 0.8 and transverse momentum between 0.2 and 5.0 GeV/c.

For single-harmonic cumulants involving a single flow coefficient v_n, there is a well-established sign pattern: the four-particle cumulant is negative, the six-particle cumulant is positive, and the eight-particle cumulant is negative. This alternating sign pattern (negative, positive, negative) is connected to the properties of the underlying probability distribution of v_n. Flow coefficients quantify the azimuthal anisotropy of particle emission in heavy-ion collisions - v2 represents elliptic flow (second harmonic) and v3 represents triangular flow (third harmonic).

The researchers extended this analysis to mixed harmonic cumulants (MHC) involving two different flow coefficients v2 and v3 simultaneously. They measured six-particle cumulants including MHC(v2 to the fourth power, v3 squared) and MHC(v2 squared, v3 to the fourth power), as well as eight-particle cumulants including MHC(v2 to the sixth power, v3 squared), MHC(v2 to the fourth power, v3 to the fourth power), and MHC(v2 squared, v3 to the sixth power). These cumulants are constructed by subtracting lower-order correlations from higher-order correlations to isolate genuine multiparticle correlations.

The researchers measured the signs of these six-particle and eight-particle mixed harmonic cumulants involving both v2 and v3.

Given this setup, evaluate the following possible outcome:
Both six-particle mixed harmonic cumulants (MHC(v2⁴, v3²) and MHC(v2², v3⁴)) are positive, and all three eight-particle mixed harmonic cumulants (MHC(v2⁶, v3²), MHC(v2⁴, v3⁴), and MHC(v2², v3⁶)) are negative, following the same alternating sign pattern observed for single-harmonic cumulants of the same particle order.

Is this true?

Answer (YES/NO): YES